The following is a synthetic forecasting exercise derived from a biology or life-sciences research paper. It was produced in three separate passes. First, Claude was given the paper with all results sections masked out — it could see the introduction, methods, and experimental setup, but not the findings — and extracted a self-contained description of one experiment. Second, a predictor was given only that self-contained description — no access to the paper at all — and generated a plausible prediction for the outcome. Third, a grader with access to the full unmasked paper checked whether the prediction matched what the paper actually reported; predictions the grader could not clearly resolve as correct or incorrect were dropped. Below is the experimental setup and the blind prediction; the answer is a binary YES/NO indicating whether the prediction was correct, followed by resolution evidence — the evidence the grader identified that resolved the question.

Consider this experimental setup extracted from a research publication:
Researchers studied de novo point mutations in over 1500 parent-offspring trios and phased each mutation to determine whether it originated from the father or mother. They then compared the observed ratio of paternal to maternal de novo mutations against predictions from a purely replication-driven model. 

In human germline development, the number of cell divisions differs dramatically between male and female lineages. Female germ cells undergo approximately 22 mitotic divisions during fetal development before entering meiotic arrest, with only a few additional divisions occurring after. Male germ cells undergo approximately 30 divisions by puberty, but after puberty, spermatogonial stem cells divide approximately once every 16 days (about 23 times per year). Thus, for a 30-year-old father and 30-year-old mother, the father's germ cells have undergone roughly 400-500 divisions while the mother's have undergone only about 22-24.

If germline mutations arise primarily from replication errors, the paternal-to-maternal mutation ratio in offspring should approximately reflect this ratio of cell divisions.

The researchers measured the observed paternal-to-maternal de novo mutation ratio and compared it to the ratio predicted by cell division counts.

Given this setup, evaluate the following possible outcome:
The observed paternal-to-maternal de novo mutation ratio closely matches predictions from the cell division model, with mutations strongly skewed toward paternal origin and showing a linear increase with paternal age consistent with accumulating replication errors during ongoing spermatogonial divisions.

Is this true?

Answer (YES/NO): NO